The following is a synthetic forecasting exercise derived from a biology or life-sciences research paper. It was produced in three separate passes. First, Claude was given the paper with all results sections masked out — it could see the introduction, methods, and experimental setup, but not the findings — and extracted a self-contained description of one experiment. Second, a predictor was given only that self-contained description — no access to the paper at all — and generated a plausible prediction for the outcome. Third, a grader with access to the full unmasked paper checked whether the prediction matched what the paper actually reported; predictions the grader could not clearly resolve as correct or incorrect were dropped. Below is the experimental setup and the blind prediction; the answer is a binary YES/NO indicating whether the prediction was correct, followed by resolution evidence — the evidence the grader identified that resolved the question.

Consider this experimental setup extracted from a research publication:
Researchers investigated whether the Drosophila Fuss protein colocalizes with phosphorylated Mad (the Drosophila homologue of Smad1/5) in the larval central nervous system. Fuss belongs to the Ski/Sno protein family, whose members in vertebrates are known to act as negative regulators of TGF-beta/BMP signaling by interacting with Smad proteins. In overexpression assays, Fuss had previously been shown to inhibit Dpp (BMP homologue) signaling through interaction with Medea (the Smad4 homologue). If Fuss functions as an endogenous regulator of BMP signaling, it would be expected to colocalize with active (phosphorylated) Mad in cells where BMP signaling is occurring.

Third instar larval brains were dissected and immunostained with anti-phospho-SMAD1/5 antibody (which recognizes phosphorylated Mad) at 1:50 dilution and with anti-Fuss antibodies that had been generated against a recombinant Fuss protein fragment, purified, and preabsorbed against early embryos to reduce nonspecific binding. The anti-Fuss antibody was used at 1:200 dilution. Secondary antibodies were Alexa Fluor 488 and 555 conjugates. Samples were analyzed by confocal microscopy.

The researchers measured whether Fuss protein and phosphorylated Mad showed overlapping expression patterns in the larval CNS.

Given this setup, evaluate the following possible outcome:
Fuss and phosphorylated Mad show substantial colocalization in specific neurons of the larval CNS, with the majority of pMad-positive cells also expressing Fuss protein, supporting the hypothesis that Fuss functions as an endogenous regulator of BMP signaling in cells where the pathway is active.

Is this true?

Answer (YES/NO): NO